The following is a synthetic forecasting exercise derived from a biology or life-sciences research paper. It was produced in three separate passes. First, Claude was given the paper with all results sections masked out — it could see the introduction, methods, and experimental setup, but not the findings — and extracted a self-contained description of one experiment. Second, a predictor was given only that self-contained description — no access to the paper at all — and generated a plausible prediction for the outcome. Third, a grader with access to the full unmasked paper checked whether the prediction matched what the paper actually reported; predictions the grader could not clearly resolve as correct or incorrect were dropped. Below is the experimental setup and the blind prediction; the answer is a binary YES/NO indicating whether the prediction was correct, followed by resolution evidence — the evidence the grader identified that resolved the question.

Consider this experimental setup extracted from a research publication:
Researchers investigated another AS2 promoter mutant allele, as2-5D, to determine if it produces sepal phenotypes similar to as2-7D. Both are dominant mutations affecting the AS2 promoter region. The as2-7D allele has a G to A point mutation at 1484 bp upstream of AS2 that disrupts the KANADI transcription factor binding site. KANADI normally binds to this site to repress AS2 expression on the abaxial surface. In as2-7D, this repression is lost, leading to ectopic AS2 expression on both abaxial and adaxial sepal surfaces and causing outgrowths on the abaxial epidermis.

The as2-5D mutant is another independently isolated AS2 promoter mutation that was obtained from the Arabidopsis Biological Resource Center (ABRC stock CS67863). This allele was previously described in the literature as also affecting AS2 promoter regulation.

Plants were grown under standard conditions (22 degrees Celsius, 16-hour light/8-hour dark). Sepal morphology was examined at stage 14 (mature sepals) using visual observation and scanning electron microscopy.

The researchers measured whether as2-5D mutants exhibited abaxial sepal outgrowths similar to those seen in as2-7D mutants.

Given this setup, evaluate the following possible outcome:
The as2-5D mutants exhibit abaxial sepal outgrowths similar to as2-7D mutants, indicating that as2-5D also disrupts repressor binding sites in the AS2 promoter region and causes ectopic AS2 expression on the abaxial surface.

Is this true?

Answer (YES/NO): YES